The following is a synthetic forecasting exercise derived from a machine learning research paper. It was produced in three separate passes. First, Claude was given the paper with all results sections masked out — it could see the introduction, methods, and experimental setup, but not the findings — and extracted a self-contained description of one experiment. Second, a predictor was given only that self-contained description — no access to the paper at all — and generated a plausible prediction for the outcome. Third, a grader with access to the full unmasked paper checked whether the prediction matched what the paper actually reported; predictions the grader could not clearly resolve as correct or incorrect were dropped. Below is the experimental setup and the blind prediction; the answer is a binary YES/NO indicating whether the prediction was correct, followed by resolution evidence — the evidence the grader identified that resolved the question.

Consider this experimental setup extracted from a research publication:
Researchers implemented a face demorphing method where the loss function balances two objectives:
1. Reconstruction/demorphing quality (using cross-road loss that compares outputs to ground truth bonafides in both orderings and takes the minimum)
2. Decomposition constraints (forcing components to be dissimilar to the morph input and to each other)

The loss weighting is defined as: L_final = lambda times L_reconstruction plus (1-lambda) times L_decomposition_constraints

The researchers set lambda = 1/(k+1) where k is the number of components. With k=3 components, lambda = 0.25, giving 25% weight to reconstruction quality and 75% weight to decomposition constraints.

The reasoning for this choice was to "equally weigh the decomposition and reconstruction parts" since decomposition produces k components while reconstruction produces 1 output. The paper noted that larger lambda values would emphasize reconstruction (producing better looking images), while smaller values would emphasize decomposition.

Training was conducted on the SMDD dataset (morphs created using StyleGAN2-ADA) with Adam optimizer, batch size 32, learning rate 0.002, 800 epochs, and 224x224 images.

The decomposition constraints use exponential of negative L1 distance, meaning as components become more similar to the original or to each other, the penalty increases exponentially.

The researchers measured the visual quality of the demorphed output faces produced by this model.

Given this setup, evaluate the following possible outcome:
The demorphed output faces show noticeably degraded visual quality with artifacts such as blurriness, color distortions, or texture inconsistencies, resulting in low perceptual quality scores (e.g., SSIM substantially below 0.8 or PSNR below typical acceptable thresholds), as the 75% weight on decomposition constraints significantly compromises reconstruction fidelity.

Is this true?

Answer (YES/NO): NO